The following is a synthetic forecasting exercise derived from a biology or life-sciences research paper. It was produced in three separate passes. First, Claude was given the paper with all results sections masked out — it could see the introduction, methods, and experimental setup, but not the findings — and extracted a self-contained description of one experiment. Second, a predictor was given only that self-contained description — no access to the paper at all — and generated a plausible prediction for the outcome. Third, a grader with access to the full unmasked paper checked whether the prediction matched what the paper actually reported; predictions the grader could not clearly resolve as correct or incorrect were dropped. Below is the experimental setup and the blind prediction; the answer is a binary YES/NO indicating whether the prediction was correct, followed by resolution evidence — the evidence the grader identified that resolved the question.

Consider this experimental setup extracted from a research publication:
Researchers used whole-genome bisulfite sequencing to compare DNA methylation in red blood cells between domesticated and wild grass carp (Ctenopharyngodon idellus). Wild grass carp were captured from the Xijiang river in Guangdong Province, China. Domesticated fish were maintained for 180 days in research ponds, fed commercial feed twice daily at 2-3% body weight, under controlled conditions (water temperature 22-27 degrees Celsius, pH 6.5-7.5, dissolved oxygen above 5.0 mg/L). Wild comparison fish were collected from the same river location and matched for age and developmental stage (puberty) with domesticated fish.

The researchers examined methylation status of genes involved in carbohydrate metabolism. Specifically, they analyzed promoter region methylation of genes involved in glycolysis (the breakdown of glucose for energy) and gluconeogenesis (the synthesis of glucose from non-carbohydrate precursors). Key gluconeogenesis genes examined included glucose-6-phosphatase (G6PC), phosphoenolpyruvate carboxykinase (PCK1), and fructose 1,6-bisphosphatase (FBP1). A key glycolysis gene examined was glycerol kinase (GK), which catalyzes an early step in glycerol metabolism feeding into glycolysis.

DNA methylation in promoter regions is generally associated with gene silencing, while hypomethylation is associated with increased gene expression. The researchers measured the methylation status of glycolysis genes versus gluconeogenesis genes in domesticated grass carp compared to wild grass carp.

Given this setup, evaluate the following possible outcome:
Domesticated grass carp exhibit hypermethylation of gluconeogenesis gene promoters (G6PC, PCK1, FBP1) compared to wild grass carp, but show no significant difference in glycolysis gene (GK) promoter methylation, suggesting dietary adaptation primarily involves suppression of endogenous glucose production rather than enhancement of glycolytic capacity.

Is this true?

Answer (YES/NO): NO